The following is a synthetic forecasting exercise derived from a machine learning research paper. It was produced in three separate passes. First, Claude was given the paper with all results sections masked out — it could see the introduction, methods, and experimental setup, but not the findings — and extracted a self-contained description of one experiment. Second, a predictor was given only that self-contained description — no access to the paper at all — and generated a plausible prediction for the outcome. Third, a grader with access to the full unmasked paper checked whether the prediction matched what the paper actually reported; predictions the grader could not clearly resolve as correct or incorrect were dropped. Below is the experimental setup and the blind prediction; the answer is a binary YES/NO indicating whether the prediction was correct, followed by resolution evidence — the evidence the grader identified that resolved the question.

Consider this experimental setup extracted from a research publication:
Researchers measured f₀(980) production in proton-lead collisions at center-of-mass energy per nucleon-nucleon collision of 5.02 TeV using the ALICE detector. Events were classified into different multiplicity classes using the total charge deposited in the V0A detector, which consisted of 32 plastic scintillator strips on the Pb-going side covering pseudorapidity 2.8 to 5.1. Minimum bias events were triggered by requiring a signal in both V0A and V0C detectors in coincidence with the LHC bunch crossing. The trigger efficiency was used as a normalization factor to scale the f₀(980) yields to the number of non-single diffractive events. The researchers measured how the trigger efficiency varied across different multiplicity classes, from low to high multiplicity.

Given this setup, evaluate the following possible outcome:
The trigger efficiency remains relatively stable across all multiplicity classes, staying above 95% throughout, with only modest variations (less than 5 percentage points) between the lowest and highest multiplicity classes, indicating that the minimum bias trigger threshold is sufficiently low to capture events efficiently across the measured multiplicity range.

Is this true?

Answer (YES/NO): NO